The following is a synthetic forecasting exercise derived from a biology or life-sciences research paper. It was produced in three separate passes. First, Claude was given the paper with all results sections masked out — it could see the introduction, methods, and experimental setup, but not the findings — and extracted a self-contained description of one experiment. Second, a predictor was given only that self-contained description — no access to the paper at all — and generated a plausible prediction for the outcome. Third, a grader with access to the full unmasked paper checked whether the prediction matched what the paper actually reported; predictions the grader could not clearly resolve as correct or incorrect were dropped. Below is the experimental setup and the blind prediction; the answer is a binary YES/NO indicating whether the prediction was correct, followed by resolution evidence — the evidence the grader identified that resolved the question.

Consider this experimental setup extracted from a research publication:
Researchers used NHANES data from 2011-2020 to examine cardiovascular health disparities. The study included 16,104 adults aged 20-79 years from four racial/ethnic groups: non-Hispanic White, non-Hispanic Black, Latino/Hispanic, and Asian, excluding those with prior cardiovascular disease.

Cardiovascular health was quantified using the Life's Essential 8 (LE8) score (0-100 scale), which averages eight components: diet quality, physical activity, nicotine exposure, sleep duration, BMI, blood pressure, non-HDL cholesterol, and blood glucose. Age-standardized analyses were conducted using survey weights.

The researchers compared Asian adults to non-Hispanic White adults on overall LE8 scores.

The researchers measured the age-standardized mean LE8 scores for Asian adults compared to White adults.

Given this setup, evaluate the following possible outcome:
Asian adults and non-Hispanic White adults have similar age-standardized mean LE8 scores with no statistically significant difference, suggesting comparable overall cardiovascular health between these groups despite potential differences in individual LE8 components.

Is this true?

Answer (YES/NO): NO